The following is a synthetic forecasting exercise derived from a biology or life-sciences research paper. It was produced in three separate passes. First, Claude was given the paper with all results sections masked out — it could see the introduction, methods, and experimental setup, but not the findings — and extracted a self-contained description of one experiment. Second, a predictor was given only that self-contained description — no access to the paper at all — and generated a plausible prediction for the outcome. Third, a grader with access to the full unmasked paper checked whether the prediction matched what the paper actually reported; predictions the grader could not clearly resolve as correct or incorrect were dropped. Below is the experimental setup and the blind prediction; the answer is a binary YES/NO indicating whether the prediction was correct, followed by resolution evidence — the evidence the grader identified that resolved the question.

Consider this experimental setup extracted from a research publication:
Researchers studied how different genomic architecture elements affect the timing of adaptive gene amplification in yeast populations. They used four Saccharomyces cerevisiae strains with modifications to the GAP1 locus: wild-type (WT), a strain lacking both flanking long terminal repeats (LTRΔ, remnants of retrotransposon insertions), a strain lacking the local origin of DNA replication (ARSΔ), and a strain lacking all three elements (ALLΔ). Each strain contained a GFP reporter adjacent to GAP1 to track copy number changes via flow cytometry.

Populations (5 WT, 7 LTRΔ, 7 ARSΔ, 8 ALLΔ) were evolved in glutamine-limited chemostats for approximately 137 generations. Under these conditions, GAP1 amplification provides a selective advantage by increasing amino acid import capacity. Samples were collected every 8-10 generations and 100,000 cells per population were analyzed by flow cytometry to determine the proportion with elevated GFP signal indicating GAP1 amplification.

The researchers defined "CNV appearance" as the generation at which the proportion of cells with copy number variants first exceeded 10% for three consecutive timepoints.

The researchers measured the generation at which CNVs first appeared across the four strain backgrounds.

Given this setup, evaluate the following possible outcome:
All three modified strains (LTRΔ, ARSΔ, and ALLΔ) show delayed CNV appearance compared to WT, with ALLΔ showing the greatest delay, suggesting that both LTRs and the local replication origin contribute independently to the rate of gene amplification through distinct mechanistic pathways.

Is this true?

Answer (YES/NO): NO